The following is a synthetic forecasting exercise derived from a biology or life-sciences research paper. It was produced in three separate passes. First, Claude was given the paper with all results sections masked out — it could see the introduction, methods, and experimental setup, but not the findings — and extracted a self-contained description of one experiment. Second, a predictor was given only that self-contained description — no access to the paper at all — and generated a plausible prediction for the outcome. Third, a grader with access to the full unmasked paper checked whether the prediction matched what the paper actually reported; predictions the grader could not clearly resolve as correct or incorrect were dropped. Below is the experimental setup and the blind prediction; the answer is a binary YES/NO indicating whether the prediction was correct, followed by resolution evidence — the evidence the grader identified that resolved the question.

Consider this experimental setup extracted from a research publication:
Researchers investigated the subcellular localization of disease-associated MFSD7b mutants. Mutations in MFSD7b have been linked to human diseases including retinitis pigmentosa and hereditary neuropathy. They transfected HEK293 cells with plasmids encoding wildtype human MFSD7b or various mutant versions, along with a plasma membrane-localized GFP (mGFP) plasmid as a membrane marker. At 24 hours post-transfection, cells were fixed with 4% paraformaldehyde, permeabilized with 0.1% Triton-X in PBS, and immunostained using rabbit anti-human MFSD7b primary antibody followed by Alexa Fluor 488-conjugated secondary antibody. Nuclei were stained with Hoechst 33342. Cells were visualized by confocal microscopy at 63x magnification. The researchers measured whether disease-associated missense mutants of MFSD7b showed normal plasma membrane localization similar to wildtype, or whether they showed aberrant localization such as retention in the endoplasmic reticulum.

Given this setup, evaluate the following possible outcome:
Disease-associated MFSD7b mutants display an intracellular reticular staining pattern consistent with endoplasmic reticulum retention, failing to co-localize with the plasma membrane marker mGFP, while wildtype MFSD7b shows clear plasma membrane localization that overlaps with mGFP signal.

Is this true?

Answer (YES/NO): NO